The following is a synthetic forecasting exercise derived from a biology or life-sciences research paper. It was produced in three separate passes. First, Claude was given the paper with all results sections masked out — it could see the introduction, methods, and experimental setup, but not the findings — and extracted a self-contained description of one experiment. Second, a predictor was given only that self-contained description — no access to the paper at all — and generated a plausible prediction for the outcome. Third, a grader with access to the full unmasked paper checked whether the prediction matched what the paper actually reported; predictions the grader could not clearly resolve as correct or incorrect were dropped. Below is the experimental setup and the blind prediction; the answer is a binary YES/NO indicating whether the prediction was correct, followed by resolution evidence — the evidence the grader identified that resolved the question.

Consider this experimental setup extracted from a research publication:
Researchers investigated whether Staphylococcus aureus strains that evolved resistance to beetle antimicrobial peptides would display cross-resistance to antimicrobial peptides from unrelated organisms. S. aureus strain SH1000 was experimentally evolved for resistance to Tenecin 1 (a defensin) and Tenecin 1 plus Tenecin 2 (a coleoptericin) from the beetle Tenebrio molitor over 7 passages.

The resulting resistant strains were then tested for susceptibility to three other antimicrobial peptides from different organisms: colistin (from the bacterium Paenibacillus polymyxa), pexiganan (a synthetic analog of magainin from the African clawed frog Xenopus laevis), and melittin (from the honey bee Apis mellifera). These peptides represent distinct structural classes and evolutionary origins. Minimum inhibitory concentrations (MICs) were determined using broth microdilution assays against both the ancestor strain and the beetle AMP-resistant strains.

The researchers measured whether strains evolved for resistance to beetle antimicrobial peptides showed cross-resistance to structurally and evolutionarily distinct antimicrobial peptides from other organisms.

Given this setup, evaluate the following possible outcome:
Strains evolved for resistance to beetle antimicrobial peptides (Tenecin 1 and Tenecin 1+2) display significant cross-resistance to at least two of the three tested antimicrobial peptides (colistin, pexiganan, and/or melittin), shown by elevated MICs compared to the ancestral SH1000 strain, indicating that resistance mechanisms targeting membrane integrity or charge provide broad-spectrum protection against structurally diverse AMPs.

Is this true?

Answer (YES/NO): YES